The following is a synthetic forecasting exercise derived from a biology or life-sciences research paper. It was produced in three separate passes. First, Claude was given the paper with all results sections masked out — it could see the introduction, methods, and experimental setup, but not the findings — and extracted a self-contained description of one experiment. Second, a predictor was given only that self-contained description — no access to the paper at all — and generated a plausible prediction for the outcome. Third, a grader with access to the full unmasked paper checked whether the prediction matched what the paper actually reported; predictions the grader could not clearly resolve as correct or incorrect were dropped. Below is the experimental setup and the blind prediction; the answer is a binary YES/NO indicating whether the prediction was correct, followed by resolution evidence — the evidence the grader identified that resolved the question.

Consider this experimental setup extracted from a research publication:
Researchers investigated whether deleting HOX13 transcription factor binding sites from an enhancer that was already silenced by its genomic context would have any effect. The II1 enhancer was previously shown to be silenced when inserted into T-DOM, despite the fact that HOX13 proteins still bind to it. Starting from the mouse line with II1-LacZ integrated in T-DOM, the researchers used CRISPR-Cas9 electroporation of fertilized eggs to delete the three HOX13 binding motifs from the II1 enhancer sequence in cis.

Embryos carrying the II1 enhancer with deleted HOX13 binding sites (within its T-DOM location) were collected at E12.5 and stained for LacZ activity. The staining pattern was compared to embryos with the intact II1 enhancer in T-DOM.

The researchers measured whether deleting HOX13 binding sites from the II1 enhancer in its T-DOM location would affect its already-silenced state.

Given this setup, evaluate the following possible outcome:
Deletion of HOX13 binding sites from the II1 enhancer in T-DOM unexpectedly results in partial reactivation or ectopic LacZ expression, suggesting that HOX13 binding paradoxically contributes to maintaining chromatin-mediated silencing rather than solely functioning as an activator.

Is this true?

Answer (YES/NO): NO